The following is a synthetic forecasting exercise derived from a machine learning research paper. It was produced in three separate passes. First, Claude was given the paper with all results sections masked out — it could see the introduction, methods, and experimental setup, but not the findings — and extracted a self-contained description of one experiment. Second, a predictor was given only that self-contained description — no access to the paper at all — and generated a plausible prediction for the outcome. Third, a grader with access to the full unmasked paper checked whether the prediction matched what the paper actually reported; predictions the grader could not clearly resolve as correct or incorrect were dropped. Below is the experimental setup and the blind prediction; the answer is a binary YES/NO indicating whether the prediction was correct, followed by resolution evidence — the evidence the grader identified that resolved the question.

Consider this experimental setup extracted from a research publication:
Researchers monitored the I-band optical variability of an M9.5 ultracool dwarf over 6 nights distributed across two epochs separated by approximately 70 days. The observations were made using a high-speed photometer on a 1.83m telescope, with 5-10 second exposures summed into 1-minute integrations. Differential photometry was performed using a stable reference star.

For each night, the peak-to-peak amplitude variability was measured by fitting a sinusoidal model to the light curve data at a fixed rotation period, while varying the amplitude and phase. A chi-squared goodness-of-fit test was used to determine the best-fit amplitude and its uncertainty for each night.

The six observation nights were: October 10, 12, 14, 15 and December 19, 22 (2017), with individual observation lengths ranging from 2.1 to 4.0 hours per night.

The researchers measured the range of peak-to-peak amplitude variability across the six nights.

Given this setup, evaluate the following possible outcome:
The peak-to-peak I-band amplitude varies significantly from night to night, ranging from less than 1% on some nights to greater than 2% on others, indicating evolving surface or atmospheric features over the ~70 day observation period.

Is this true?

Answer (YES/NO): NO